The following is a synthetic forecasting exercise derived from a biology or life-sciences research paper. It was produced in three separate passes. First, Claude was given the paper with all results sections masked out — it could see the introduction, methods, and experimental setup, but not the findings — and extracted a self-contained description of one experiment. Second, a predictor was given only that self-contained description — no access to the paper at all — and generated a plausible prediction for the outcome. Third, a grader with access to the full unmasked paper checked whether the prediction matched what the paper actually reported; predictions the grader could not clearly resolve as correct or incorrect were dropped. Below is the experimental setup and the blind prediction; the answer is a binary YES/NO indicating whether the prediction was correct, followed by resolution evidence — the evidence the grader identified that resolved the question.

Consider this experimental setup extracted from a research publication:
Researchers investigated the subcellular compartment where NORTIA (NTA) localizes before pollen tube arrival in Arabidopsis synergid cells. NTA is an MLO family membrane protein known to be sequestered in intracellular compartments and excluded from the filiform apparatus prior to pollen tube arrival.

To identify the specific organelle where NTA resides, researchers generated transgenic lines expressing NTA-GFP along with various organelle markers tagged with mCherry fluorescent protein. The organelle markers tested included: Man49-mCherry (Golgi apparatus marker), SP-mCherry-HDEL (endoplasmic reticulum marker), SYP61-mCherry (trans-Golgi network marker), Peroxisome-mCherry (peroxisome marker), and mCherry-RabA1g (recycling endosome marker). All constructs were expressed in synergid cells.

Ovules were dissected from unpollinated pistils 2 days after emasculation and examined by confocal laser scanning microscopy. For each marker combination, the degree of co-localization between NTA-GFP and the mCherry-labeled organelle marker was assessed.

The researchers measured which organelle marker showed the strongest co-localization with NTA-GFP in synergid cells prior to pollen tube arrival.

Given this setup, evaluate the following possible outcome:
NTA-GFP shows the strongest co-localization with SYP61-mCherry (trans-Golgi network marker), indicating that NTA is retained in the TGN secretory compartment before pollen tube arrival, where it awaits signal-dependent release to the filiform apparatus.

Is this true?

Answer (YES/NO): NO